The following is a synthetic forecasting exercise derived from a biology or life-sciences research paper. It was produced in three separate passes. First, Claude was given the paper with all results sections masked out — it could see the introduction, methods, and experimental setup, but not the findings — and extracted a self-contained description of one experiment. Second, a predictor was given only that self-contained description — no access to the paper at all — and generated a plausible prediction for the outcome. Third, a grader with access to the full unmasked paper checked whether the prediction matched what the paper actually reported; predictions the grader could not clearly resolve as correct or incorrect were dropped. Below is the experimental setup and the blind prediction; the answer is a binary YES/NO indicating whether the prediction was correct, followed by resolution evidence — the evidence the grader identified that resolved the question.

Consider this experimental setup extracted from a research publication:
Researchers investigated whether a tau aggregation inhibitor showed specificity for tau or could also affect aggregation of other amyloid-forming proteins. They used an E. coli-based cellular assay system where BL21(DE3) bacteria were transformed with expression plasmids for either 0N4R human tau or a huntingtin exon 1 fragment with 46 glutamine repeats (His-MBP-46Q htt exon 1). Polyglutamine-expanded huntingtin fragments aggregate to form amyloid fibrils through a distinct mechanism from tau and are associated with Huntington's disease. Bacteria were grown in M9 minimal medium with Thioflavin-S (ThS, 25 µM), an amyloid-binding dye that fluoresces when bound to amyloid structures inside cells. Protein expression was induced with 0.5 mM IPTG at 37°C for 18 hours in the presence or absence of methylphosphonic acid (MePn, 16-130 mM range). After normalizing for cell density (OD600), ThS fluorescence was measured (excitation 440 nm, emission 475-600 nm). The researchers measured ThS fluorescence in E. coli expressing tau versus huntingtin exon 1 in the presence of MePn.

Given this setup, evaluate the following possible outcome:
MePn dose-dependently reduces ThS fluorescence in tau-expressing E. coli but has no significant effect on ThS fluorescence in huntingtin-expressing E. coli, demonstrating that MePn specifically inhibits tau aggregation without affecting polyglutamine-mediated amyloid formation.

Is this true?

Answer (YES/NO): NO